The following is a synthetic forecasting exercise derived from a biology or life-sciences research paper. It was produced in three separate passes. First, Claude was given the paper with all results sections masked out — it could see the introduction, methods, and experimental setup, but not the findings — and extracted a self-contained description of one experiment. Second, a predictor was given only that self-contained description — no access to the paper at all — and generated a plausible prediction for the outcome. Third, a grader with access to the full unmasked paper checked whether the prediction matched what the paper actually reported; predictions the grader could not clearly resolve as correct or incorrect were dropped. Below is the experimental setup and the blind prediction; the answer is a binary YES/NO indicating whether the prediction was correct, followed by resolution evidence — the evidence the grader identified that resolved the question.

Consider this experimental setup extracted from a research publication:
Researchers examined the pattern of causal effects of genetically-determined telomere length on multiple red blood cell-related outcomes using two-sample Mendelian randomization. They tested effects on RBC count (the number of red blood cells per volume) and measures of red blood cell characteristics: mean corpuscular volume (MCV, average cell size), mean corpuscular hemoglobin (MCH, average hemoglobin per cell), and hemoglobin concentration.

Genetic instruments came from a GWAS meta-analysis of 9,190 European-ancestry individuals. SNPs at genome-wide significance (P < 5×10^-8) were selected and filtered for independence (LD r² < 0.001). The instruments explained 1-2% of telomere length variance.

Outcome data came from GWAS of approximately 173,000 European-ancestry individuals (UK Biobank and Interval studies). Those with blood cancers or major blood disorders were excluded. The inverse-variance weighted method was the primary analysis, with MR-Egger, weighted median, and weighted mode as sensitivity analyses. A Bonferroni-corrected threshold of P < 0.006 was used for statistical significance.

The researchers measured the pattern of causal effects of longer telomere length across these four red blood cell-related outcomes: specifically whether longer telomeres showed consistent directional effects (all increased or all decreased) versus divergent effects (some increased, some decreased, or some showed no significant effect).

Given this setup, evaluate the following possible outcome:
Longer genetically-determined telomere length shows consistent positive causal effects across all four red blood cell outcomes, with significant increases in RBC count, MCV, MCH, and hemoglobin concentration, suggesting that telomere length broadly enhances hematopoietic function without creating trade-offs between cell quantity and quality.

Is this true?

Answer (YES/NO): NO